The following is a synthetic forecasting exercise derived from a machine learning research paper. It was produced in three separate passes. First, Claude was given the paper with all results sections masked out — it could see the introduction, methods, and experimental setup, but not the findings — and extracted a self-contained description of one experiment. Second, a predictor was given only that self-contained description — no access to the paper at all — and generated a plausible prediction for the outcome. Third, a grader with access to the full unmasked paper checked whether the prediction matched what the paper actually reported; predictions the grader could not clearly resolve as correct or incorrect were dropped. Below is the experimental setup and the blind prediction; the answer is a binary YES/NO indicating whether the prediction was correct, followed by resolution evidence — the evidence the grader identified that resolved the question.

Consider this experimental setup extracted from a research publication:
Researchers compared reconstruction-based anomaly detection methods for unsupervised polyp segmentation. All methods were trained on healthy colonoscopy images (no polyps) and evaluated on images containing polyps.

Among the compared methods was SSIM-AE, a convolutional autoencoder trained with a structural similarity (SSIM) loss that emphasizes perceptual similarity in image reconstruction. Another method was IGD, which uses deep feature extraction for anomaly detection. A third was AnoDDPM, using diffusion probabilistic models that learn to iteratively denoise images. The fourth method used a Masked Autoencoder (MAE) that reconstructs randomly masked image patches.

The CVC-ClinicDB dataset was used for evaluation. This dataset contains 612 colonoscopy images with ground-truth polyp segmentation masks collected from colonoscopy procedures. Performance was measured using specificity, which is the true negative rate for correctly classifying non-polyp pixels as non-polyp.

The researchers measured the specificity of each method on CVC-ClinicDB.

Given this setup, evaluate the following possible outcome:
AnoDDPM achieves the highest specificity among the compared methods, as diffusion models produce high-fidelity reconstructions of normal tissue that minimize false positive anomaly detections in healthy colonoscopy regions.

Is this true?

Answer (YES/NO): NO